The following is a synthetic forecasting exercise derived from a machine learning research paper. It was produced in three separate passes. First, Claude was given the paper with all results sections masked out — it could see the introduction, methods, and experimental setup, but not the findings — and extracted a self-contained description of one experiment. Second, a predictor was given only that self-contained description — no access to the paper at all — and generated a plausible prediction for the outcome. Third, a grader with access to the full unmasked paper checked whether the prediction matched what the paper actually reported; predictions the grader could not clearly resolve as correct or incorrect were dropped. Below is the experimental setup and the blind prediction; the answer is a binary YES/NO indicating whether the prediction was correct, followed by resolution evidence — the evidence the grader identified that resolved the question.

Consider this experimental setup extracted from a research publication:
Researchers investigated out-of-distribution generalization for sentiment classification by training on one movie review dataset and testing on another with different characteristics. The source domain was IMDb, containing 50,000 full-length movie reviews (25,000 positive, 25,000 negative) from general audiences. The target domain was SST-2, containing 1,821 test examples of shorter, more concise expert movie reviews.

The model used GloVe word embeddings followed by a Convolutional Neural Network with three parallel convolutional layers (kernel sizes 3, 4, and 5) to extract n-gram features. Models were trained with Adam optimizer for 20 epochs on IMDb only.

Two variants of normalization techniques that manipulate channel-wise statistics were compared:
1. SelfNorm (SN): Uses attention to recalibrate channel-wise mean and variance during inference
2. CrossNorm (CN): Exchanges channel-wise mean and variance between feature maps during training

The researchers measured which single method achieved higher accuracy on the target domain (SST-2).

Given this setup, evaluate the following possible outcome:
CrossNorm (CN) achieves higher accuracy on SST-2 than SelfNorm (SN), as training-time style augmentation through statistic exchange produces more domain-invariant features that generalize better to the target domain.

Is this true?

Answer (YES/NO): NO